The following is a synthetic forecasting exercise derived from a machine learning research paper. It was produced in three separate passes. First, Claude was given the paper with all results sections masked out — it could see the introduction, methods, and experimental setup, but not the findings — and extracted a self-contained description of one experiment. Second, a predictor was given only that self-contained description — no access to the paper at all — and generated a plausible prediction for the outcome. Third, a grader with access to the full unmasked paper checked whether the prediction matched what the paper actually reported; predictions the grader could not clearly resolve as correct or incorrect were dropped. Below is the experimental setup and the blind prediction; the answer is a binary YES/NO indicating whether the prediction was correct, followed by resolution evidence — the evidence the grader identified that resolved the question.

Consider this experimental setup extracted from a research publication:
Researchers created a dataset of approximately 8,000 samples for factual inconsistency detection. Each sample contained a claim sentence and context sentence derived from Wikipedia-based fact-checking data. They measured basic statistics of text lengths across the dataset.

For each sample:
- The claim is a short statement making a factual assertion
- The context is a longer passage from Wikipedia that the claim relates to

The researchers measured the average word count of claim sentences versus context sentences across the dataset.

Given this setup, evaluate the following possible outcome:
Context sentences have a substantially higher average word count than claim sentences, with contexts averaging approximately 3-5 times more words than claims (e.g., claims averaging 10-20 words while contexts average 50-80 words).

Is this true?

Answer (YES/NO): NO